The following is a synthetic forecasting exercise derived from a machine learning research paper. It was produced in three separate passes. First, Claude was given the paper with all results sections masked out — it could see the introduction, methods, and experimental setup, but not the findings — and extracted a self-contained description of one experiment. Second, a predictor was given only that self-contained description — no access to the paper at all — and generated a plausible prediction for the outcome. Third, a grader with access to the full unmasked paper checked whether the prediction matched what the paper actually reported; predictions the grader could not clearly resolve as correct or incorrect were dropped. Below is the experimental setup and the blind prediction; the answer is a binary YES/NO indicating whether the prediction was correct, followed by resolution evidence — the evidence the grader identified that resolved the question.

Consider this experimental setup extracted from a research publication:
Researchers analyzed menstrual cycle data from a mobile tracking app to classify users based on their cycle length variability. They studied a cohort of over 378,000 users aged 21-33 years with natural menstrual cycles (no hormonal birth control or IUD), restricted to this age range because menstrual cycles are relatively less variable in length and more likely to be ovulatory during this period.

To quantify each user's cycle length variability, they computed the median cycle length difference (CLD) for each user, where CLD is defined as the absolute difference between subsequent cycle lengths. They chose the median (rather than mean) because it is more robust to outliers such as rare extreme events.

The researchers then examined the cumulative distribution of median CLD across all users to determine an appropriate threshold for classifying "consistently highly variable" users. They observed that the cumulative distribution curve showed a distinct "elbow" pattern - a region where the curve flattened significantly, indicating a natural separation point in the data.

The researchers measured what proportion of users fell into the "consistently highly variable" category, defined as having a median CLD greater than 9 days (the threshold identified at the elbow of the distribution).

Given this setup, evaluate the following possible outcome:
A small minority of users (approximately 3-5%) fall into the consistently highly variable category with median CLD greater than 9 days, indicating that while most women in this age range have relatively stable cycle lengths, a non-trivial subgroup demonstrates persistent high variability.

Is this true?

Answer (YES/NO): NO